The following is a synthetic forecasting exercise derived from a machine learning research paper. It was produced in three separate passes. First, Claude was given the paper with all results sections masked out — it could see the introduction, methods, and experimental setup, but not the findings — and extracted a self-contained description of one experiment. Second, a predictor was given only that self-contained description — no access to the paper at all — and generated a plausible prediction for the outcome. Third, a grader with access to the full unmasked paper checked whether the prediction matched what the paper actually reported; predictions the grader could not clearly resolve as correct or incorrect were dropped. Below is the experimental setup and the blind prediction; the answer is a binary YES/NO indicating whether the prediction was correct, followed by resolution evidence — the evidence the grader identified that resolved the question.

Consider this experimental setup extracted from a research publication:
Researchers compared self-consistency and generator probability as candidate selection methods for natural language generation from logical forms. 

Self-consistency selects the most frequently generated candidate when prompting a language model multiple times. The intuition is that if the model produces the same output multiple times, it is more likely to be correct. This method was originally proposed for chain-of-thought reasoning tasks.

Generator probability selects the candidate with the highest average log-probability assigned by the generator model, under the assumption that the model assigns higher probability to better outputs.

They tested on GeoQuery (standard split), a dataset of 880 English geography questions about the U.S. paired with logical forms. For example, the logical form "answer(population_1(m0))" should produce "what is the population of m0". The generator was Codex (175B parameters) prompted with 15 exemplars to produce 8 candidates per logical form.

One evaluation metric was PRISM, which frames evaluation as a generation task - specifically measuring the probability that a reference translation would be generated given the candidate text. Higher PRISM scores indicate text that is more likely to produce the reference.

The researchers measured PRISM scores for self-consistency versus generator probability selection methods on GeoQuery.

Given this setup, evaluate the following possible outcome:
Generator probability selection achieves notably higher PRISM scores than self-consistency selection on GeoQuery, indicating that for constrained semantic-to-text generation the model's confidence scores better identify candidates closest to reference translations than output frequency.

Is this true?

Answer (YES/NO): YES